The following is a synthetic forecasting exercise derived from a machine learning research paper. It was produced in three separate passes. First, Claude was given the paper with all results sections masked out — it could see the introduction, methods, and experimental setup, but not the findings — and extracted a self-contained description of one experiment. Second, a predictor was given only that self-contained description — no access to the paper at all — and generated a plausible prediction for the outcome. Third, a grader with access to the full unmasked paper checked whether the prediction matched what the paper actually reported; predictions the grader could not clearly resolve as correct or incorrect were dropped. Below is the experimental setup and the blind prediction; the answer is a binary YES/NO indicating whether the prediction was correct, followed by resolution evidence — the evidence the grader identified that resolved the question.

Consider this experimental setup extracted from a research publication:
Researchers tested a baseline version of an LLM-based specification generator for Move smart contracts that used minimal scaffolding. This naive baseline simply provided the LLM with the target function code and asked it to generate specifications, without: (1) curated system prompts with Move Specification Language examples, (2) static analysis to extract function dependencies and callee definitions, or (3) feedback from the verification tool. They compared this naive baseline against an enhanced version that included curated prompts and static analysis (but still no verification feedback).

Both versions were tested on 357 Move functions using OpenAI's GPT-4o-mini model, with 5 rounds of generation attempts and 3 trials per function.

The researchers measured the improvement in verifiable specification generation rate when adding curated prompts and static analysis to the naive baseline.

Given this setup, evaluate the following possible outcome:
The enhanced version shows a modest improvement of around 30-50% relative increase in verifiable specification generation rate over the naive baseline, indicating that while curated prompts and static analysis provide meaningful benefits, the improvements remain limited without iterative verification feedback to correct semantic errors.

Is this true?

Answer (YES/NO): NO